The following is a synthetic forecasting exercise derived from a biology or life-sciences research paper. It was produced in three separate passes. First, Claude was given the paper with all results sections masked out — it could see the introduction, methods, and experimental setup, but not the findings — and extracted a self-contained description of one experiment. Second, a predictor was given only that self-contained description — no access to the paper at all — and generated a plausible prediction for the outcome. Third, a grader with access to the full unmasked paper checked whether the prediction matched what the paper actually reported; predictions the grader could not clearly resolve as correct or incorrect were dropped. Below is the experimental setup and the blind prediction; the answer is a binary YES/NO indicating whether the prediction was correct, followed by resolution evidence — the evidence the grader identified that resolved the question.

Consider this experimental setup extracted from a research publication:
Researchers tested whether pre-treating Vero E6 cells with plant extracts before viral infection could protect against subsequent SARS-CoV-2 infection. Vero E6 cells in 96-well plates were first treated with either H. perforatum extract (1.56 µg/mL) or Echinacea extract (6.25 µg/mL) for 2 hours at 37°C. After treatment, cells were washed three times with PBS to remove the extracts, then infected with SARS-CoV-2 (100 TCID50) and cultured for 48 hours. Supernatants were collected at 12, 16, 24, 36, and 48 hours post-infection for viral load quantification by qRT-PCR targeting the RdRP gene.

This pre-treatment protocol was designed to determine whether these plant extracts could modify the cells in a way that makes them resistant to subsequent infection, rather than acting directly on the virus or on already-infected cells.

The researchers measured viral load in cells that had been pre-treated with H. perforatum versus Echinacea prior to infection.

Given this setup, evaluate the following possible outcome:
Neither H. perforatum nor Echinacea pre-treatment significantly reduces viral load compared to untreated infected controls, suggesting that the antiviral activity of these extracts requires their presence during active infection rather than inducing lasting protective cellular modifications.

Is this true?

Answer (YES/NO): NO